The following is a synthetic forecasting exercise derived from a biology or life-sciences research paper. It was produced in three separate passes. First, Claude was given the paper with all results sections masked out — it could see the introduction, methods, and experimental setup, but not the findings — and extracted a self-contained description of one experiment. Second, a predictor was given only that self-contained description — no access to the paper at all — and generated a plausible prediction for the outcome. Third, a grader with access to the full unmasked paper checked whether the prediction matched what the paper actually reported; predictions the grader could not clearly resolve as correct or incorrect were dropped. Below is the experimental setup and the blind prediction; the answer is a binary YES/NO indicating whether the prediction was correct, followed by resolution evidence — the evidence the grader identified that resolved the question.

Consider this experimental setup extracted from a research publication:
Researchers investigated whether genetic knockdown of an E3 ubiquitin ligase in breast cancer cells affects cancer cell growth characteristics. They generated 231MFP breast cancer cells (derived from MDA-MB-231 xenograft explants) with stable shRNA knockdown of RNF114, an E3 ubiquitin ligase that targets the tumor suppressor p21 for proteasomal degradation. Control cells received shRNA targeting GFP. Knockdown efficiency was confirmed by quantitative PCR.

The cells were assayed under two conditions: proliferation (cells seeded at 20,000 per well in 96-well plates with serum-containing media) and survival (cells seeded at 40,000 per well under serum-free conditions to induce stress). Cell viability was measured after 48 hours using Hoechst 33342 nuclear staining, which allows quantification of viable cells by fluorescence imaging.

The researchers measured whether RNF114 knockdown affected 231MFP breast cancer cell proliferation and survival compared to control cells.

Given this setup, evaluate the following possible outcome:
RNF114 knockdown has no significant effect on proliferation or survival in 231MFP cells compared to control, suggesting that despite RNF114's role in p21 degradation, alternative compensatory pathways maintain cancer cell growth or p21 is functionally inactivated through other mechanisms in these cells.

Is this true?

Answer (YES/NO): NO